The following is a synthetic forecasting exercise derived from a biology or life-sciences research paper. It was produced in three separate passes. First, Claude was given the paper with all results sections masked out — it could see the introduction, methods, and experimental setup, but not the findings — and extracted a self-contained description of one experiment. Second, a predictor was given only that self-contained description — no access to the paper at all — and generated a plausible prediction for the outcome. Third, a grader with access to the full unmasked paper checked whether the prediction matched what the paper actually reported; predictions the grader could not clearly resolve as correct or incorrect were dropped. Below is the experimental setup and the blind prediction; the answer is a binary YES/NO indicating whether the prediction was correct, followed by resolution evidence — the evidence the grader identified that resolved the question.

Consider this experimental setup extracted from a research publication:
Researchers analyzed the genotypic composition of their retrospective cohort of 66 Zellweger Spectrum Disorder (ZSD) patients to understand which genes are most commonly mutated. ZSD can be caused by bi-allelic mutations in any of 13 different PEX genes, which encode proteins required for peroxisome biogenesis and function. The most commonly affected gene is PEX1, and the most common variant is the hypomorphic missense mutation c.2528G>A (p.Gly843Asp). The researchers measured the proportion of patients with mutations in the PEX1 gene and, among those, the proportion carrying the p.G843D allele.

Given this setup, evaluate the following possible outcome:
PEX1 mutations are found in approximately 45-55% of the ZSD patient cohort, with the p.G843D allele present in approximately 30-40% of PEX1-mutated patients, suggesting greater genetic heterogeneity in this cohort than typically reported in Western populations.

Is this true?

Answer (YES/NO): NO